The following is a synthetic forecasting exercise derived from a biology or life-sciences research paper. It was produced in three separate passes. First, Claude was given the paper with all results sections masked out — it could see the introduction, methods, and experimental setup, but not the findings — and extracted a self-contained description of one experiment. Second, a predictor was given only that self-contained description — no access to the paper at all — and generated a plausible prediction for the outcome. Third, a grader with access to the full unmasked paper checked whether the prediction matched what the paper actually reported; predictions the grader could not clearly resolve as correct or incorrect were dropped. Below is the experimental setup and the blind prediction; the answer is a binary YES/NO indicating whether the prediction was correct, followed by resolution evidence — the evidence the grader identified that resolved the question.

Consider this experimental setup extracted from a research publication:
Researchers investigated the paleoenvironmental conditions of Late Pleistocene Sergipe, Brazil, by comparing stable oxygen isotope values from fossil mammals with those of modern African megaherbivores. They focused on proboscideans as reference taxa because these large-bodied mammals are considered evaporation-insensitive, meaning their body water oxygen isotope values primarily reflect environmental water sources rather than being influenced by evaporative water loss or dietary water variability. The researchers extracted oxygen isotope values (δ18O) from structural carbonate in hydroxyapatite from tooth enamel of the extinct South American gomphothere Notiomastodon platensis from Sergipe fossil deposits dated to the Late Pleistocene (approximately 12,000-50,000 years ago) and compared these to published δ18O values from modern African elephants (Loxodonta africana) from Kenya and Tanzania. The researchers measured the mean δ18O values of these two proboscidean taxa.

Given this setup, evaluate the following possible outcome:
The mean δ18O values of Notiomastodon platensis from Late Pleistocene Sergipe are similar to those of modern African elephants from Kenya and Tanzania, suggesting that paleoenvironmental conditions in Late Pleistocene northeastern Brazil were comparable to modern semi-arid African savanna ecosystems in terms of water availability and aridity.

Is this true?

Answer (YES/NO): NO